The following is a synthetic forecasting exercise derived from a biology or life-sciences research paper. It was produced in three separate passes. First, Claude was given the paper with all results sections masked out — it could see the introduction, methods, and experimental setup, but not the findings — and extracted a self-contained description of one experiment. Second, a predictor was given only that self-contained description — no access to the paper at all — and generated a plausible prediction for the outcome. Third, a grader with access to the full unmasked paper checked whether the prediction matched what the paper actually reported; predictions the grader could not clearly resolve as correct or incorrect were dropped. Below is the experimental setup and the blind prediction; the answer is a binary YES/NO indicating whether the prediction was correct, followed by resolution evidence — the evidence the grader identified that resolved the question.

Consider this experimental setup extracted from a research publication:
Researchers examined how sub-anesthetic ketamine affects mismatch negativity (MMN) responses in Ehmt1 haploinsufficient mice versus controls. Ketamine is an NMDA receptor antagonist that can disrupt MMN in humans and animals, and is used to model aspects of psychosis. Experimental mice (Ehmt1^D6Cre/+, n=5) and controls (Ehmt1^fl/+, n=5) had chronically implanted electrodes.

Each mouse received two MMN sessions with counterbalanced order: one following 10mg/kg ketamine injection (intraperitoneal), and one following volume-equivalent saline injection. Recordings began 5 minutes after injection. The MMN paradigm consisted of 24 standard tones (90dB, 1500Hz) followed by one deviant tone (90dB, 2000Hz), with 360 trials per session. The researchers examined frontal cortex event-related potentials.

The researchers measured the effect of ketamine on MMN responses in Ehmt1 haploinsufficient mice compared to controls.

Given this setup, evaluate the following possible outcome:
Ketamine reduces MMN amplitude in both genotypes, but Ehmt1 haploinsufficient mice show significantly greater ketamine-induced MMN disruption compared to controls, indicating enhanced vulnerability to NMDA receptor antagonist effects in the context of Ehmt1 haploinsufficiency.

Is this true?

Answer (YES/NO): NO